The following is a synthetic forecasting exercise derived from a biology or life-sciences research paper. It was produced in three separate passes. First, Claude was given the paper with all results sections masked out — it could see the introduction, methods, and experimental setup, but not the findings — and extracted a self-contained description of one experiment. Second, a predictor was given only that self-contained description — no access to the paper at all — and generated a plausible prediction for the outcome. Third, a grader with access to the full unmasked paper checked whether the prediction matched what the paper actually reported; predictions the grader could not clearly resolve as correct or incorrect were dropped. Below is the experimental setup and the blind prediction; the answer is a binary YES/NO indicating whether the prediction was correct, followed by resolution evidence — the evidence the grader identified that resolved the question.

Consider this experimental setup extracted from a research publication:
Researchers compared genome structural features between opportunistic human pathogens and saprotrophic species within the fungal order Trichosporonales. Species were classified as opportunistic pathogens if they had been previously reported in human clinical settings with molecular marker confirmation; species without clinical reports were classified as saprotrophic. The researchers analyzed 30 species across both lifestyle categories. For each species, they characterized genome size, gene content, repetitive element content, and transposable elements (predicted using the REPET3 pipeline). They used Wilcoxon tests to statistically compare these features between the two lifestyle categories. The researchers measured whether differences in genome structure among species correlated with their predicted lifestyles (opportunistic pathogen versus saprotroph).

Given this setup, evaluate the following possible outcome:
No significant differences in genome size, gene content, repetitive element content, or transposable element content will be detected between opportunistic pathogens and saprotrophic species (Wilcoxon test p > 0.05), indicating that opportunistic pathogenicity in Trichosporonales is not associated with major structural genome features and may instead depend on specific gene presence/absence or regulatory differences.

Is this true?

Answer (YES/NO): YES